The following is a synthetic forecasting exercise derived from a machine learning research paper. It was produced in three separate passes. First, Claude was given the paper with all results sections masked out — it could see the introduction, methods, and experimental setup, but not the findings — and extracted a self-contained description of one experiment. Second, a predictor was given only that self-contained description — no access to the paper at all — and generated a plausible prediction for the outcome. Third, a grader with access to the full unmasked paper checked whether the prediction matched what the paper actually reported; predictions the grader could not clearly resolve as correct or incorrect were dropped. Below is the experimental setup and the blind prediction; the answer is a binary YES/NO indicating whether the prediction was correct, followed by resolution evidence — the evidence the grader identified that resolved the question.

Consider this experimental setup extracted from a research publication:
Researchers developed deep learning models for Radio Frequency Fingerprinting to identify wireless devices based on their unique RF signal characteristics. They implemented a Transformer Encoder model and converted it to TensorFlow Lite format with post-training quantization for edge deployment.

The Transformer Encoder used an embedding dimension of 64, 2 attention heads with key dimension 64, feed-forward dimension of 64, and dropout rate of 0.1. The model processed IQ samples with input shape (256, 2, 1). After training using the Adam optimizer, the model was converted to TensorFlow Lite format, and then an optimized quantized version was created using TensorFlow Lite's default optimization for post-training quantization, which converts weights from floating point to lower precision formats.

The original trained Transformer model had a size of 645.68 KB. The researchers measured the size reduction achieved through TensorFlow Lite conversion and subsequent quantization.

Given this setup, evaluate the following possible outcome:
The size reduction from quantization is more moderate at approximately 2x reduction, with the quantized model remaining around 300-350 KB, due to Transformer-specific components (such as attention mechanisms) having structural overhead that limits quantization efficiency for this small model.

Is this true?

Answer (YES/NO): NO